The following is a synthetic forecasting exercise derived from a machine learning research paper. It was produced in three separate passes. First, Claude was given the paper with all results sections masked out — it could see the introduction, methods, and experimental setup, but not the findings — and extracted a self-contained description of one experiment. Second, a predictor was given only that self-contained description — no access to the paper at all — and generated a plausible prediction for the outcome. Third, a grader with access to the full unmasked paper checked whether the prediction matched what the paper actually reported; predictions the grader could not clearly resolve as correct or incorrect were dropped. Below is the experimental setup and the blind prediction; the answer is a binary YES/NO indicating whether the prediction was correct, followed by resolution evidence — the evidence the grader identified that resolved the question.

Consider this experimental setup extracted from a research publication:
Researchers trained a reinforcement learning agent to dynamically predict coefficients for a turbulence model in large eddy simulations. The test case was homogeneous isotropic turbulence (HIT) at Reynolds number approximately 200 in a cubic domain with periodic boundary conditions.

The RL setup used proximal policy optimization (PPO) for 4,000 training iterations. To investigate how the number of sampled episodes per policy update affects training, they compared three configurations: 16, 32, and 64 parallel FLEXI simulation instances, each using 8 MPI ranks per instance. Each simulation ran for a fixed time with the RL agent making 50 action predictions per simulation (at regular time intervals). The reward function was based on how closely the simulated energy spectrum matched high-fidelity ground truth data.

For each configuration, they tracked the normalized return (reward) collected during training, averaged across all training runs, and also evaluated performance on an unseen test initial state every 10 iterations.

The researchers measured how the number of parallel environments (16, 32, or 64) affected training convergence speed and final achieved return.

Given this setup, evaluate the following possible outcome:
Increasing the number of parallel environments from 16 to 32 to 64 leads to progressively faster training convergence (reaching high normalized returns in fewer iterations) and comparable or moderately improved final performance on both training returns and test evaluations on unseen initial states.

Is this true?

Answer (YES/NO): YES